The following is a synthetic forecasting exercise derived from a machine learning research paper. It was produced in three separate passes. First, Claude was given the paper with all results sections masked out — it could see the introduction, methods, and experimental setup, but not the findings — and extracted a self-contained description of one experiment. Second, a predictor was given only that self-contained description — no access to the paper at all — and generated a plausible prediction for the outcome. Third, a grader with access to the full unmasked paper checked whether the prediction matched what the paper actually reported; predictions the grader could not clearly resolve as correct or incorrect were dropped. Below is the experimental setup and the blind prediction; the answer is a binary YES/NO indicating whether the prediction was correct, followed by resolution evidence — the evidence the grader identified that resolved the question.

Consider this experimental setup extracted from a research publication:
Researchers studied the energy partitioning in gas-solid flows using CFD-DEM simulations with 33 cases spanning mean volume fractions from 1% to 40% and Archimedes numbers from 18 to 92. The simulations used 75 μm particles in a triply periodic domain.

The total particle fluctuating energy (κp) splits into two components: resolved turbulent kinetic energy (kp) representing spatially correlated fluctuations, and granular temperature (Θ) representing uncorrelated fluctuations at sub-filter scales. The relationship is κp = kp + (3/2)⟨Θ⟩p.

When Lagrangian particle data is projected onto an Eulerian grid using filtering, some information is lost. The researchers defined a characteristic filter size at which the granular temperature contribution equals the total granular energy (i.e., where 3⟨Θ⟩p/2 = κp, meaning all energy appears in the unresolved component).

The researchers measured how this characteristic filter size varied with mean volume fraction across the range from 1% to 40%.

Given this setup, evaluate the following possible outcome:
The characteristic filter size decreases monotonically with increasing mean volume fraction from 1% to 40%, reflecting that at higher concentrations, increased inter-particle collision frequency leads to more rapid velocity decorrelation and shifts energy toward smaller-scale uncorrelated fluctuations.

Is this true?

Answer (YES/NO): NO